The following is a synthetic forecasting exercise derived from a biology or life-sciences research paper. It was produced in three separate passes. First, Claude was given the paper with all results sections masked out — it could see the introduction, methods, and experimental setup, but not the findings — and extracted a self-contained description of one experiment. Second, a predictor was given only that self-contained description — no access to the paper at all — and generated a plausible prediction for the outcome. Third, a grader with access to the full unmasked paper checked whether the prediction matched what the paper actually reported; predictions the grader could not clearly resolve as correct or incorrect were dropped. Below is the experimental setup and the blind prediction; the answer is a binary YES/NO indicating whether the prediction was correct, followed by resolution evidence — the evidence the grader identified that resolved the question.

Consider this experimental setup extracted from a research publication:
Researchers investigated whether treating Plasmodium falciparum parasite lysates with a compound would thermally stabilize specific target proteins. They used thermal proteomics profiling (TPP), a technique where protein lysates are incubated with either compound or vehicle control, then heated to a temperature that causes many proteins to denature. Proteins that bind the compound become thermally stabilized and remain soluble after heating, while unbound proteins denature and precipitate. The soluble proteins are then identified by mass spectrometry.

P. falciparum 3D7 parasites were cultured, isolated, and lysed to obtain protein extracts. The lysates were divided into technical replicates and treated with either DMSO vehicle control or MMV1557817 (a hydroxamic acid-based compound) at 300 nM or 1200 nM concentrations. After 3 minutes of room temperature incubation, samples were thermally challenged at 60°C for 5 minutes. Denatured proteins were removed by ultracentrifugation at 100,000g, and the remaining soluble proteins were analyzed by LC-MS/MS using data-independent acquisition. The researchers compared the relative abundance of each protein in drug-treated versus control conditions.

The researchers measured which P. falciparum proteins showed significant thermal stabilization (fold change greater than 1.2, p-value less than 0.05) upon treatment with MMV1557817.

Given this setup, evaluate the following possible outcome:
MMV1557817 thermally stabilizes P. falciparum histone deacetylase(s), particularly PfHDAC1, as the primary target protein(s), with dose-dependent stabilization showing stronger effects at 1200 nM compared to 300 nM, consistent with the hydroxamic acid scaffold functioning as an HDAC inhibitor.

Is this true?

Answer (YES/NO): NO